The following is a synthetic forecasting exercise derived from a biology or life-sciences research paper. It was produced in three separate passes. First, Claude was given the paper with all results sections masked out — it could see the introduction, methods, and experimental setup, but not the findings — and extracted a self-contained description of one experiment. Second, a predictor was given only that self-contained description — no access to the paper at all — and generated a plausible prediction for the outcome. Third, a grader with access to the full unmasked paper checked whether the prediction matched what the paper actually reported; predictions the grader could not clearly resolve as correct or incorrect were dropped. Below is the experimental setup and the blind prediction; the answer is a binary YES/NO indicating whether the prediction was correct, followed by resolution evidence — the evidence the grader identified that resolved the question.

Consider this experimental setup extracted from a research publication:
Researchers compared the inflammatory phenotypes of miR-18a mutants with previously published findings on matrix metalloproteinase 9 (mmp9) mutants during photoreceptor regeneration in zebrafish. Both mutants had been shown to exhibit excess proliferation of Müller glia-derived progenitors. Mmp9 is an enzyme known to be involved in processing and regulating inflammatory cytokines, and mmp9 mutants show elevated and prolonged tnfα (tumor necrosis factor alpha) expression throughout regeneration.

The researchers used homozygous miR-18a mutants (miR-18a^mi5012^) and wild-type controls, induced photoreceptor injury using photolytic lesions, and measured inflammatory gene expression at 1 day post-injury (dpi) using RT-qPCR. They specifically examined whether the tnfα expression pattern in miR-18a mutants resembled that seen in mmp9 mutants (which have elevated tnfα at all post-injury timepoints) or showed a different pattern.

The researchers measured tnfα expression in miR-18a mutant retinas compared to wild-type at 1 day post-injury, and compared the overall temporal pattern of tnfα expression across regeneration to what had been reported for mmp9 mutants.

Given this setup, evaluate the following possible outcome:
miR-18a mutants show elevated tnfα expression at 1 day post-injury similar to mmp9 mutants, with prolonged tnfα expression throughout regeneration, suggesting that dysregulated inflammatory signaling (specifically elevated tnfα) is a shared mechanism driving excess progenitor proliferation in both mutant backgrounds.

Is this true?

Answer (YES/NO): NO